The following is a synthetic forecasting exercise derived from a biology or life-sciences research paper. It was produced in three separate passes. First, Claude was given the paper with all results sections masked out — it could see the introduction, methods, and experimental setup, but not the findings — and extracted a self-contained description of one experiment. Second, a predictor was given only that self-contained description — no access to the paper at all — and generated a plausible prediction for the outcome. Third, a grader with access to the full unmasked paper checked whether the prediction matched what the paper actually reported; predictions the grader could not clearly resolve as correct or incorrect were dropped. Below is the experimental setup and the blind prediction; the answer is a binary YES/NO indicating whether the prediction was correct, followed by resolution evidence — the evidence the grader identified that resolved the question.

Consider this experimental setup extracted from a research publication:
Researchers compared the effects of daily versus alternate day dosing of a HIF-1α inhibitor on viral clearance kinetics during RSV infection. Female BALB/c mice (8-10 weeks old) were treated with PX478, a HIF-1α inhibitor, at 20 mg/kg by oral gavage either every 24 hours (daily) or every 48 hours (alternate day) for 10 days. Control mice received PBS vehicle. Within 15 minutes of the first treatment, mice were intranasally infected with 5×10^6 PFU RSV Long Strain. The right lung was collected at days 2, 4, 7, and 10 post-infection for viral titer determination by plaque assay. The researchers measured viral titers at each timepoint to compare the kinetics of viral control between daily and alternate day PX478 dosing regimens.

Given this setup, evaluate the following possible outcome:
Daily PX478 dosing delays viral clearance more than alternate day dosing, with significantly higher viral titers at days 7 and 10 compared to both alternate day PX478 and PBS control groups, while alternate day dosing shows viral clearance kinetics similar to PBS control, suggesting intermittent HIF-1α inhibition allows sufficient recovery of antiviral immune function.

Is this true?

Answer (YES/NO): YES